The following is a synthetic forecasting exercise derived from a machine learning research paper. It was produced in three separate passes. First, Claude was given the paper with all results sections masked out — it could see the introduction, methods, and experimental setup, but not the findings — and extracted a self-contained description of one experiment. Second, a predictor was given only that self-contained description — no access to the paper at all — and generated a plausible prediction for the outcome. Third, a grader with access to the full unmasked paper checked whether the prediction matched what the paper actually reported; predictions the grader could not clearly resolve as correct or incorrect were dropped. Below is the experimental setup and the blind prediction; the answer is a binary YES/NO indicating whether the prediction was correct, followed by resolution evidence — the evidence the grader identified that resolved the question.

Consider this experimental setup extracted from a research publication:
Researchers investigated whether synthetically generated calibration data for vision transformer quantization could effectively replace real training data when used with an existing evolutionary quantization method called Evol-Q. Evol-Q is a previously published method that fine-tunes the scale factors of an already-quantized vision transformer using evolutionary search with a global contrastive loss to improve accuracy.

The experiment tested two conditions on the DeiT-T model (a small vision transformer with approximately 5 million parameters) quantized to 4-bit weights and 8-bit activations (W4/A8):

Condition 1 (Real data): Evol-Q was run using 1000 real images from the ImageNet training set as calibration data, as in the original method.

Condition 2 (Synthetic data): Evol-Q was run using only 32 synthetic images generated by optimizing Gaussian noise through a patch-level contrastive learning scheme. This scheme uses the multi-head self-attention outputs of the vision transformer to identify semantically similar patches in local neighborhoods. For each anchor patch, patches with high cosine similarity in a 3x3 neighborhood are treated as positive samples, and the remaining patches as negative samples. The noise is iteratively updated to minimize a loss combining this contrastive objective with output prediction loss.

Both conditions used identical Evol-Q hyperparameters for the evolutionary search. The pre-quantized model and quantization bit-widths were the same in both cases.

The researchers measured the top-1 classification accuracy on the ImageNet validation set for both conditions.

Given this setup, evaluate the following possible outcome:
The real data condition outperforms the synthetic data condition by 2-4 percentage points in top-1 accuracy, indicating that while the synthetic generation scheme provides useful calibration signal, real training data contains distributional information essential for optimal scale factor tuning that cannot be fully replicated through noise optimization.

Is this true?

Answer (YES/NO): NO